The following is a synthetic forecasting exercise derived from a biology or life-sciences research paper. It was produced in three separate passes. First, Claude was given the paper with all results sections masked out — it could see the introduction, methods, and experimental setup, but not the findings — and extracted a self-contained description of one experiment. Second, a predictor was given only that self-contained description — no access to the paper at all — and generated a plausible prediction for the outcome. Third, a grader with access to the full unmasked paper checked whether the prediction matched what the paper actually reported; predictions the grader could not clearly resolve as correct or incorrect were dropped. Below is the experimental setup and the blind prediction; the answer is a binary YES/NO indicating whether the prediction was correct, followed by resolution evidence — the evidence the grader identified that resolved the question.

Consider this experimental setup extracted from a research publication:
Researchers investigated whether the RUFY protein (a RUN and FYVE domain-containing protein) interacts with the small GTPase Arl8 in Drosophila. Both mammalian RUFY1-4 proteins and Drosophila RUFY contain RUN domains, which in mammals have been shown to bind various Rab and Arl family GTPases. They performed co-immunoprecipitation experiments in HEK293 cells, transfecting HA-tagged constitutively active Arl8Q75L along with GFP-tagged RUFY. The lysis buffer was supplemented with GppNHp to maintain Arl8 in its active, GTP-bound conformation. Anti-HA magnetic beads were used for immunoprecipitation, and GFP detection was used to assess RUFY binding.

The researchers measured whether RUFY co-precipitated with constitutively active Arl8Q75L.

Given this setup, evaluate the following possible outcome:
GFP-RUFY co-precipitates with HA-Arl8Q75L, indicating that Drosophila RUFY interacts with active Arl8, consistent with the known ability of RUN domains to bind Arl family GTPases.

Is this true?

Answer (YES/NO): YES